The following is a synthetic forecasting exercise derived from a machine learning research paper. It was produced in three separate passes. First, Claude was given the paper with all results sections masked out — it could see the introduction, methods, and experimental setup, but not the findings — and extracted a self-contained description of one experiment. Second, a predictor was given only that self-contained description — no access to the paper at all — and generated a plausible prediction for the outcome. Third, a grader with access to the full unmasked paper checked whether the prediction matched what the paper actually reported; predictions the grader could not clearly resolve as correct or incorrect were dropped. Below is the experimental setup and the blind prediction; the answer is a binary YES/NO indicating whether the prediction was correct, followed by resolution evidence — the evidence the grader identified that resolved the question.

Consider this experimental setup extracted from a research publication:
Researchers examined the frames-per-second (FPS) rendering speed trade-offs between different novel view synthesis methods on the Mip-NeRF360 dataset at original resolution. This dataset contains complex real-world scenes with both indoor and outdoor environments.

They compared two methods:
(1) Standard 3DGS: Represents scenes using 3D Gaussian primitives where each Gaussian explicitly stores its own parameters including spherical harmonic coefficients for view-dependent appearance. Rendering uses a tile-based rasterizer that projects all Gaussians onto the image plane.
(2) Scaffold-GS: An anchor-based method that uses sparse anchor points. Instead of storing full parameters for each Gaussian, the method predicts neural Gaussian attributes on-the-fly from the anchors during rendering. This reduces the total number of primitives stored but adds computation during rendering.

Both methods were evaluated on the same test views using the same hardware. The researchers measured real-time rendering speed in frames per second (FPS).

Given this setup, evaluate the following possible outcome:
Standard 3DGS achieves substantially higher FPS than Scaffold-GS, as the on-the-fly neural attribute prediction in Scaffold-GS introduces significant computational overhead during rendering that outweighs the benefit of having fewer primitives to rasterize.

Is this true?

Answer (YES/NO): NO